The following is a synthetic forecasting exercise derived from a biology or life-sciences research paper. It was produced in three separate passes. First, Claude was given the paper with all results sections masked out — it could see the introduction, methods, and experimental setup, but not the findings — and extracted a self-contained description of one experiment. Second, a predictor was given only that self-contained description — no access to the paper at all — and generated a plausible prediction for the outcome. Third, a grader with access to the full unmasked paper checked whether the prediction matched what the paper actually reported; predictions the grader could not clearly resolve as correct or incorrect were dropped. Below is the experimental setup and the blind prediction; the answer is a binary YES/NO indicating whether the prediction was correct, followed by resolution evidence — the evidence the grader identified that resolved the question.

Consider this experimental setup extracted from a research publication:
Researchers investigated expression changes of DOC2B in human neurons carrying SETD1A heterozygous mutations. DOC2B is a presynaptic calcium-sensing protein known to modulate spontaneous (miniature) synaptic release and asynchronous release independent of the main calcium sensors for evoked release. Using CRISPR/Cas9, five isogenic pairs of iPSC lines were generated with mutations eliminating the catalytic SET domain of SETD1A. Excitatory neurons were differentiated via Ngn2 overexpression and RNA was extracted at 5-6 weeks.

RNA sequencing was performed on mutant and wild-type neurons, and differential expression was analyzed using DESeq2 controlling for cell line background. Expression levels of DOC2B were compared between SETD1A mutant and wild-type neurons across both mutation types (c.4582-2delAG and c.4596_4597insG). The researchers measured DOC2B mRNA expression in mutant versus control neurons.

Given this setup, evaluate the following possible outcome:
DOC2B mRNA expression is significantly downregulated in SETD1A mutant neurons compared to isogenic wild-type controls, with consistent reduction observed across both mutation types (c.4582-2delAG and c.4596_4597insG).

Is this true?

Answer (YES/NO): NO